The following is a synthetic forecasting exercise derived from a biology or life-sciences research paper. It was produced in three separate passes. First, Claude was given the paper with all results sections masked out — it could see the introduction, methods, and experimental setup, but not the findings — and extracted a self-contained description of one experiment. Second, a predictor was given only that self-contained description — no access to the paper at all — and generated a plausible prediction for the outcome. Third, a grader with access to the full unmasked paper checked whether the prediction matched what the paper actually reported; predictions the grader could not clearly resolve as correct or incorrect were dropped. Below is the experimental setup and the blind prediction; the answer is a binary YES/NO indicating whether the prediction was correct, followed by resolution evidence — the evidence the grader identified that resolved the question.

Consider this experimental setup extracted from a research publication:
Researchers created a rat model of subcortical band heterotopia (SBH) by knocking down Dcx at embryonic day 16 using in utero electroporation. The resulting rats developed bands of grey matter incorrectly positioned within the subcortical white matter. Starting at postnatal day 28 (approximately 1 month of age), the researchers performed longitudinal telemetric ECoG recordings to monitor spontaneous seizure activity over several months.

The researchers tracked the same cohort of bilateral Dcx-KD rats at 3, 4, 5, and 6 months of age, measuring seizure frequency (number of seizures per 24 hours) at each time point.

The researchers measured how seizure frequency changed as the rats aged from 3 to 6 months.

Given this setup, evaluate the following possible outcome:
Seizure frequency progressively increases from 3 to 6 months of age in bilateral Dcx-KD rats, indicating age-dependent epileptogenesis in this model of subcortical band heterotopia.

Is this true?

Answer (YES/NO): YES